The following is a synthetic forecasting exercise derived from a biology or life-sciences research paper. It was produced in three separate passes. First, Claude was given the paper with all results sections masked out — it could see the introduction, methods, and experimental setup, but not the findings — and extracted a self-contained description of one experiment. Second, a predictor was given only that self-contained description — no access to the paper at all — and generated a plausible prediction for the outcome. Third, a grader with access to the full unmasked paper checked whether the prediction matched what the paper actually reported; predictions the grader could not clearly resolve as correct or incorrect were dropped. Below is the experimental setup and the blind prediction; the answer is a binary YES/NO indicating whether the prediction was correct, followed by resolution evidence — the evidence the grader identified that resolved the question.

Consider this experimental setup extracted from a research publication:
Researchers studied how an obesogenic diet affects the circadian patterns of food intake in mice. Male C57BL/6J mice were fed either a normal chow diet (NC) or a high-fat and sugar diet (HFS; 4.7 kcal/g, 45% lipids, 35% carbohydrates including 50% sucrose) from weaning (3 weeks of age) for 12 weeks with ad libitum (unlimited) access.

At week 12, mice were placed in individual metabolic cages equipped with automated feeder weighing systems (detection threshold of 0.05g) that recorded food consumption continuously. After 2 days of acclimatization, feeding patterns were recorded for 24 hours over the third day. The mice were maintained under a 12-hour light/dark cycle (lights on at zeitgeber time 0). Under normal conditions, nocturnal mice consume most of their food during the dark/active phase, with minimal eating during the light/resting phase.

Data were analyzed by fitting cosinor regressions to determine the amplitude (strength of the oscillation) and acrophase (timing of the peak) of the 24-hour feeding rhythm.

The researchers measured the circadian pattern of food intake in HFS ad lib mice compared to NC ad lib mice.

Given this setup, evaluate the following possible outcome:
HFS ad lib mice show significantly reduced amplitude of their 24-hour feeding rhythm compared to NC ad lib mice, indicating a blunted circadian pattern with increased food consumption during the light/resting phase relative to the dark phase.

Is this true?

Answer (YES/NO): NO